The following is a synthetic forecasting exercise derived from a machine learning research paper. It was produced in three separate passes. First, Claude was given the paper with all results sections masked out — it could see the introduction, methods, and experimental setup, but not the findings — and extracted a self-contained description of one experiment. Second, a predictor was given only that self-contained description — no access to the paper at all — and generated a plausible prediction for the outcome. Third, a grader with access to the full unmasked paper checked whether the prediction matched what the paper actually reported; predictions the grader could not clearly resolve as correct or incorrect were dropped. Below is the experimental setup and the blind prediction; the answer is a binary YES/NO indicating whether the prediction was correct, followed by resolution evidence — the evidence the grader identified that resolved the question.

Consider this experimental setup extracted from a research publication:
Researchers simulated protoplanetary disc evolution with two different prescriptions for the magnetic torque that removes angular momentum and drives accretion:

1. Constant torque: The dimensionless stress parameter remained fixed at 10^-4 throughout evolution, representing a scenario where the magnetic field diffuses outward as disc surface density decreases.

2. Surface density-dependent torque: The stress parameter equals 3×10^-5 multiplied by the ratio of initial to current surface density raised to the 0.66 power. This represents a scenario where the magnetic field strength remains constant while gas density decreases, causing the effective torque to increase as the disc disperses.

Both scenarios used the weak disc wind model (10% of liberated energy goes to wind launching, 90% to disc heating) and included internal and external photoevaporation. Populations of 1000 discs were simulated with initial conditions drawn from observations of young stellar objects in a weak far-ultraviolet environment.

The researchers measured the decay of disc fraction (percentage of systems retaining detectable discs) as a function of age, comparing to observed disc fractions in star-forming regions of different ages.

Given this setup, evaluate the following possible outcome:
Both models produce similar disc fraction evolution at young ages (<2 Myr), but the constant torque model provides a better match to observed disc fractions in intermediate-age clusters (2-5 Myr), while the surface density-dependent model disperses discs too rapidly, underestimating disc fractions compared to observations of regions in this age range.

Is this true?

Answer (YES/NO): NO